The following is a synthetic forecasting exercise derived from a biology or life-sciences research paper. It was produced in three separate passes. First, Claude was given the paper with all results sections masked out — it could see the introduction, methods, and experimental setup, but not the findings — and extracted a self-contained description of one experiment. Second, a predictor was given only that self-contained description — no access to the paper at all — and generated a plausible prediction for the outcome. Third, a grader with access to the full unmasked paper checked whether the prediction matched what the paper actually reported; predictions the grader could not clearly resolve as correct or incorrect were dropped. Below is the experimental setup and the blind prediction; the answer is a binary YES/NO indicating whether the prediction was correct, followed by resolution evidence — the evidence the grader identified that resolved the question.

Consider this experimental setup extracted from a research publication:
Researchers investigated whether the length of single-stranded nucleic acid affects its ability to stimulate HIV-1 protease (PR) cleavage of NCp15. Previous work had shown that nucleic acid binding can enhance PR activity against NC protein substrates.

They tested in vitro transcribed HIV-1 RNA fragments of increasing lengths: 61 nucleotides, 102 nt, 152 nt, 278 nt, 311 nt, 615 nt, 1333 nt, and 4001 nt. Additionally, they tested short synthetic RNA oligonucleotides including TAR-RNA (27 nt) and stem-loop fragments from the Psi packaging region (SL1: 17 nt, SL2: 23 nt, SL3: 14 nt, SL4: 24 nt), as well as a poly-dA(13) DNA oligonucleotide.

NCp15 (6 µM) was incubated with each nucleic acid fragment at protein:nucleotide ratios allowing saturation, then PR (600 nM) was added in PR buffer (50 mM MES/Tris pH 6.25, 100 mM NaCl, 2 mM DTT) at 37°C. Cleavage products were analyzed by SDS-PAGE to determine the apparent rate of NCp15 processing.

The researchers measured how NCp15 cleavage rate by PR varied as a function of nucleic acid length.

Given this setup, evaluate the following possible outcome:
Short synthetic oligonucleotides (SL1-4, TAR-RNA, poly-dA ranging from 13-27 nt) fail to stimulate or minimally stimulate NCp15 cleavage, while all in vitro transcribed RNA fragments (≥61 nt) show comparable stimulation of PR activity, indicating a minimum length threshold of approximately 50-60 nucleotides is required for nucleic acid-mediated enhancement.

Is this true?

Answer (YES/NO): NO